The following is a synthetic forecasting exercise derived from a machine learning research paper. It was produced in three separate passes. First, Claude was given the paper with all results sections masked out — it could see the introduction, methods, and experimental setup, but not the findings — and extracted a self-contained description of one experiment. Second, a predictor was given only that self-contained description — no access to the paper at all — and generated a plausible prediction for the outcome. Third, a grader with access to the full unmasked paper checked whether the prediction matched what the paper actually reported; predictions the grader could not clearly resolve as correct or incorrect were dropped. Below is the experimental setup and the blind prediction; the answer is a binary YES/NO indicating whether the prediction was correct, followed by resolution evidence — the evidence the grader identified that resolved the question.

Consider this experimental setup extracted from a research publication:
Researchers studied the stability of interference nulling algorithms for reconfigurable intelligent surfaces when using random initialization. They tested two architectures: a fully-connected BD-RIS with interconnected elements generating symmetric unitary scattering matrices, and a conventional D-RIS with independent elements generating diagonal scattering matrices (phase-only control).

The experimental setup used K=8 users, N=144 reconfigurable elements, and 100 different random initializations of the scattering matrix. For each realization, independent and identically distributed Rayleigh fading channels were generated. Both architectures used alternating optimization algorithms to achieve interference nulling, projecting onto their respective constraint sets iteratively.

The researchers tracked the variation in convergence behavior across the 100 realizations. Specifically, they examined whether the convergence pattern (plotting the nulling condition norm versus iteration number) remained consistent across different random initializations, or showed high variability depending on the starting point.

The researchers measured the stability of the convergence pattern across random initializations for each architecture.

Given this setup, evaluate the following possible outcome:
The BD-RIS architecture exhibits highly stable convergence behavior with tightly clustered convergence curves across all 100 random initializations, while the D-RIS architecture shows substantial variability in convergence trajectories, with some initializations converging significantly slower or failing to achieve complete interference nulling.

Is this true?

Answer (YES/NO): YES